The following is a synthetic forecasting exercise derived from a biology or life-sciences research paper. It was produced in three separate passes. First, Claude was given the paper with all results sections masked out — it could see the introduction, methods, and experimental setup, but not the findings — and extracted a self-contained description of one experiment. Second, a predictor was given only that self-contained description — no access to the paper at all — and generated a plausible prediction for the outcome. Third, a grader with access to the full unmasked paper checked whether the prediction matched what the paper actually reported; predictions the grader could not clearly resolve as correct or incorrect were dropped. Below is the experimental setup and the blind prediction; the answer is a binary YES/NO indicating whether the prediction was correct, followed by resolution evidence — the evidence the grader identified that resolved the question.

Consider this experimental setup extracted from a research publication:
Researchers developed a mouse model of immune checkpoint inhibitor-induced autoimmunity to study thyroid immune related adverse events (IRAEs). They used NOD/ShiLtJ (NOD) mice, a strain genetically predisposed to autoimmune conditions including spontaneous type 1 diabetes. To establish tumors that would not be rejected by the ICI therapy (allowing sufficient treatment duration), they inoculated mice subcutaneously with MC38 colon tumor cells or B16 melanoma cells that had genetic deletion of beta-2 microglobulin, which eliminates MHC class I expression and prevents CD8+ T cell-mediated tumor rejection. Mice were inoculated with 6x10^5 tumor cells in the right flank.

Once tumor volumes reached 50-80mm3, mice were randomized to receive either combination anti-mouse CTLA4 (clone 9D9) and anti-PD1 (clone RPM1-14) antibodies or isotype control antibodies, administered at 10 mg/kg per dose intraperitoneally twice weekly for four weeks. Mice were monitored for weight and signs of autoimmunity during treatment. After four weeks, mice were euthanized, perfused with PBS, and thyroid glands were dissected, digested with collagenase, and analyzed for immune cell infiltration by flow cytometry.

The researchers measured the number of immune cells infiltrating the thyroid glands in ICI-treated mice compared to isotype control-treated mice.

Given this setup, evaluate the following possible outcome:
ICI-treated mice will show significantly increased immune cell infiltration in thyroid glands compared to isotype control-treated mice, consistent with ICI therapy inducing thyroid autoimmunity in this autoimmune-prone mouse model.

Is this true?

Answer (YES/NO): YES